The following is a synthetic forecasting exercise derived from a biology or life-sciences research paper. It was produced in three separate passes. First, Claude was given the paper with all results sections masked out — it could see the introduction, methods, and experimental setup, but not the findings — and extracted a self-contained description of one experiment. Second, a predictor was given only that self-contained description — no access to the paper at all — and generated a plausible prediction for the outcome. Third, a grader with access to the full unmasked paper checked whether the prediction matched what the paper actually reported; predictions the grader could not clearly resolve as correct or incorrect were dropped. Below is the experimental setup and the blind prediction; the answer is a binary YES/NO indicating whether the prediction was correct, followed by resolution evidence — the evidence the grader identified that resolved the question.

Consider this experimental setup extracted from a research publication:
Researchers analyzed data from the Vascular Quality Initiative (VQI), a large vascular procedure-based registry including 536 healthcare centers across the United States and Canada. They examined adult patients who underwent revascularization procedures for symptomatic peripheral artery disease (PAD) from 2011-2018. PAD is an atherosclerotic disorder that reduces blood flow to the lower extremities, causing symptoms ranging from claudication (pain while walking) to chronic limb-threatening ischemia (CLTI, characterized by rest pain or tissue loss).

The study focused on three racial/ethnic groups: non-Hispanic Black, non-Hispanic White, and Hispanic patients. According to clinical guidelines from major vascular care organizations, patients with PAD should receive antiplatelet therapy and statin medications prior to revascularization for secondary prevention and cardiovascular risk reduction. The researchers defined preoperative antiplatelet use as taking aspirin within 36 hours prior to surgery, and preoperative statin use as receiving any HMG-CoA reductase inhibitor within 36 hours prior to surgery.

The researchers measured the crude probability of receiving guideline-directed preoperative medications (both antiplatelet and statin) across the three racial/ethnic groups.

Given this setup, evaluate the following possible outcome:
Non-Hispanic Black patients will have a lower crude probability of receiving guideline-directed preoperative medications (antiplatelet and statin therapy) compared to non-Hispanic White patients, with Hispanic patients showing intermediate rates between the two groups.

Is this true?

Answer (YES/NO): YES